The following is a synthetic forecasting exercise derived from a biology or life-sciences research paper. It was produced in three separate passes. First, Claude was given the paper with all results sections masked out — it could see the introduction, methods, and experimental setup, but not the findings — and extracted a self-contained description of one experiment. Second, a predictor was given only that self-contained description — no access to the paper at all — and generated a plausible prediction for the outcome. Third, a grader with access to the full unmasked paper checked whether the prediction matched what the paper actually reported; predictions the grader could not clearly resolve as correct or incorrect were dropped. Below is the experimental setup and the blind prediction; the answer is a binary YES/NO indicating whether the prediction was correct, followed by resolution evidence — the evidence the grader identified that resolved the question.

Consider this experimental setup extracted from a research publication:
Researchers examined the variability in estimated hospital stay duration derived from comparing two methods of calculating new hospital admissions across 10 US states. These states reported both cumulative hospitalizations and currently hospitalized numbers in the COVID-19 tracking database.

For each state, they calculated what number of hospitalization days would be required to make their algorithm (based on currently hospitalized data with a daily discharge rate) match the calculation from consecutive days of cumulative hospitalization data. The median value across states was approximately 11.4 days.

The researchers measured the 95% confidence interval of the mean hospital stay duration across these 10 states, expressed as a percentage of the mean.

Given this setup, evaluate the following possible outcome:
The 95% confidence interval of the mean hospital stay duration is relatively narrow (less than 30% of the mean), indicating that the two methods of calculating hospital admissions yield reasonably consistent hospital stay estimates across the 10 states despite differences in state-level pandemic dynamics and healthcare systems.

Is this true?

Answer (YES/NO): YES